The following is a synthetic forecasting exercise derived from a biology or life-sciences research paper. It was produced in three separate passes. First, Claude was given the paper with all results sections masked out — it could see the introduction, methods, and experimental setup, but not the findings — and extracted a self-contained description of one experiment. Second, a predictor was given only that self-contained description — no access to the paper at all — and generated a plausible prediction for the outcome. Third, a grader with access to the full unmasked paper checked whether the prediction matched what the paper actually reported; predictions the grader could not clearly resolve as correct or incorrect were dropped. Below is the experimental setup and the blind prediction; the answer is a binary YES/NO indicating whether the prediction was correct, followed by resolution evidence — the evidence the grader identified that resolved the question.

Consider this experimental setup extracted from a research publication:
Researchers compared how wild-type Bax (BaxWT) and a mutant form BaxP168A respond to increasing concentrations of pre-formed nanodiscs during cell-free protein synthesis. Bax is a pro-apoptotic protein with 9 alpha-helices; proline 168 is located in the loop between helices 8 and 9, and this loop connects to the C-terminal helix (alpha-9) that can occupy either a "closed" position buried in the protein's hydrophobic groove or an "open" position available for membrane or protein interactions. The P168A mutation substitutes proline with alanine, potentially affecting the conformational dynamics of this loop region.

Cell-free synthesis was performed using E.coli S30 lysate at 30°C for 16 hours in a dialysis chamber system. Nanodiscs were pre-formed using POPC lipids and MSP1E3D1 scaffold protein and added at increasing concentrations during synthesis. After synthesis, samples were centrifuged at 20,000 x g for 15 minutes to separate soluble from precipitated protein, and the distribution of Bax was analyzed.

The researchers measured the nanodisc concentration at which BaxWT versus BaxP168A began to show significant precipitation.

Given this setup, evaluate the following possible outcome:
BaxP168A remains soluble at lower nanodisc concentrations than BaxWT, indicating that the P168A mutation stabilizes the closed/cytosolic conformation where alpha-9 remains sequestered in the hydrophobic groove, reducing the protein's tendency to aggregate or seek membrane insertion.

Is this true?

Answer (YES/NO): NO